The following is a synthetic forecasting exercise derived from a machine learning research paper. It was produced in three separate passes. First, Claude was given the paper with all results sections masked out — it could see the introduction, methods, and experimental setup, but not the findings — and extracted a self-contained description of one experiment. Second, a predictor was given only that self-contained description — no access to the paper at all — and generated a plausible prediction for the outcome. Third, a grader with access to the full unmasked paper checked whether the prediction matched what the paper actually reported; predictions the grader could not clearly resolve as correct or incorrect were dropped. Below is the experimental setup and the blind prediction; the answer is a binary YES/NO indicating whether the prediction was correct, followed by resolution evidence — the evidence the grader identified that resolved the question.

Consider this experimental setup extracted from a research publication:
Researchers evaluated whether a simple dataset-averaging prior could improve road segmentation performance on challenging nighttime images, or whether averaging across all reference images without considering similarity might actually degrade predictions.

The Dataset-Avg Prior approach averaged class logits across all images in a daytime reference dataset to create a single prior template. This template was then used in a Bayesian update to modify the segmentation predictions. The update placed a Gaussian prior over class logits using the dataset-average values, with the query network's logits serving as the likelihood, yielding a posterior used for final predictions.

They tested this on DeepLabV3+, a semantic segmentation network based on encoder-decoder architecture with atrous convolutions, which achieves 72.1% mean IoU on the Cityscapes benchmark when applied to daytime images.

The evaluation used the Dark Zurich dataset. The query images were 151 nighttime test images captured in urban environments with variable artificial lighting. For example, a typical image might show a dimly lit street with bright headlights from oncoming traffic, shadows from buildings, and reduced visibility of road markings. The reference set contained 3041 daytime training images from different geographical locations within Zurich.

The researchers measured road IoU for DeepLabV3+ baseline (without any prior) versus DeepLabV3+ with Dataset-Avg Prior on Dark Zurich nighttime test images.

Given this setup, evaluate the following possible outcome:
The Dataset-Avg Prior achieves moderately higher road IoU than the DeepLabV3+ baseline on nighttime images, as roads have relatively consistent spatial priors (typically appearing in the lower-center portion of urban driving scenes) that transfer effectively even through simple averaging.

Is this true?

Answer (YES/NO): NO